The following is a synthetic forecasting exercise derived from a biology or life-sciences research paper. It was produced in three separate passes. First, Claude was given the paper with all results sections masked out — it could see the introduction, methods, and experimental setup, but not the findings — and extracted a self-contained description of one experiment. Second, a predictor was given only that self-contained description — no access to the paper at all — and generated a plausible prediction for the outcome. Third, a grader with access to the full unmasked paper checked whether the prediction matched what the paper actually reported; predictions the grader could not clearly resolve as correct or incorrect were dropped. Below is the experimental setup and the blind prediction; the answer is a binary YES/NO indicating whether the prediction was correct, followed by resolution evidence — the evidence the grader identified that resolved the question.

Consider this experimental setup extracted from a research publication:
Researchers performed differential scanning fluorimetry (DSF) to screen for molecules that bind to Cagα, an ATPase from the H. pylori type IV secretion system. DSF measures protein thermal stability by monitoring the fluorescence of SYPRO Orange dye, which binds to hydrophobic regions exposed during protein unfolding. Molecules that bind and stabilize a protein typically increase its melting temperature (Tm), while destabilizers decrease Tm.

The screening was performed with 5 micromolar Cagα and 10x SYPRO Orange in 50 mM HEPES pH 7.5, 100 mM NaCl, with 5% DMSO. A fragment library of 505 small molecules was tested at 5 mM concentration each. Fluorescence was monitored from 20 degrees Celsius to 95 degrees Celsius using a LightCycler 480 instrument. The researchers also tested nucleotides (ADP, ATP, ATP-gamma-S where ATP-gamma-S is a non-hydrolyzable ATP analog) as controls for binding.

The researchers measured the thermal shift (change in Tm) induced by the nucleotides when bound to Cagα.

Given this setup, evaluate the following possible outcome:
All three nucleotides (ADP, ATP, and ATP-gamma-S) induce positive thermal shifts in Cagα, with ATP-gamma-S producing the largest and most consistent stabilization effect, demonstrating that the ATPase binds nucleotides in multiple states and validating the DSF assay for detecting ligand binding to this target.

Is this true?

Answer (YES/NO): NO